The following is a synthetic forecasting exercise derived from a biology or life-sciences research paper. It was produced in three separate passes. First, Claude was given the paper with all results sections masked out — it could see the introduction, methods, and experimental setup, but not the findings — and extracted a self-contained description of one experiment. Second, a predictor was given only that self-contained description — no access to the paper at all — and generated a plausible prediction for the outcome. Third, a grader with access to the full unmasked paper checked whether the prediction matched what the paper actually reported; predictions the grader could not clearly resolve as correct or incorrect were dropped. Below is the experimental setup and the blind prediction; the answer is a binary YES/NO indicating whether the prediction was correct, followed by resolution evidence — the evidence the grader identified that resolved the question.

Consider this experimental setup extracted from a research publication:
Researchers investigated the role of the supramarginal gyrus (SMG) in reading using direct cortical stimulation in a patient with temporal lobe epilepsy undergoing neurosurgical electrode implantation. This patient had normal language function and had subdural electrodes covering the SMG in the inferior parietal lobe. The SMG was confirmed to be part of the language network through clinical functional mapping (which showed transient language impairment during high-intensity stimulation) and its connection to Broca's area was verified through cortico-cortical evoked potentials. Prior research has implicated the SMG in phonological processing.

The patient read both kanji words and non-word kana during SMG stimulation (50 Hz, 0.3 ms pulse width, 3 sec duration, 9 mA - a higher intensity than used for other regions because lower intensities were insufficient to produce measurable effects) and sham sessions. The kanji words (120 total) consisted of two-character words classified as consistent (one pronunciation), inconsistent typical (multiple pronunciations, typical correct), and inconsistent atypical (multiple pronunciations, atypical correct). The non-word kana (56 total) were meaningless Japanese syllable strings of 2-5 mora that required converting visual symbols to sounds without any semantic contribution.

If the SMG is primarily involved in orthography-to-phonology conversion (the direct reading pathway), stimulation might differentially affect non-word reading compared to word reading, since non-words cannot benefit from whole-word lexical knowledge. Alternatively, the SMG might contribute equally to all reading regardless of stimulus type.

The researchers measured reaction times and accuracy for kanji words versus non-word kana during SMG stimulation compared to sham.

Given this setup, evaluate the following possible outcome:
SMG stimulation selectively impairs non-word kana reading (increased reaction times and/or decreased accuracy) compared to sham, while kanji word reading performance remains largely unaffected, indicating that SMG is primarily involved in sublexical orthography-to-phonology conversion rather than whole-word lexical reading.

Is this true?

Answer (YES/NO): NO